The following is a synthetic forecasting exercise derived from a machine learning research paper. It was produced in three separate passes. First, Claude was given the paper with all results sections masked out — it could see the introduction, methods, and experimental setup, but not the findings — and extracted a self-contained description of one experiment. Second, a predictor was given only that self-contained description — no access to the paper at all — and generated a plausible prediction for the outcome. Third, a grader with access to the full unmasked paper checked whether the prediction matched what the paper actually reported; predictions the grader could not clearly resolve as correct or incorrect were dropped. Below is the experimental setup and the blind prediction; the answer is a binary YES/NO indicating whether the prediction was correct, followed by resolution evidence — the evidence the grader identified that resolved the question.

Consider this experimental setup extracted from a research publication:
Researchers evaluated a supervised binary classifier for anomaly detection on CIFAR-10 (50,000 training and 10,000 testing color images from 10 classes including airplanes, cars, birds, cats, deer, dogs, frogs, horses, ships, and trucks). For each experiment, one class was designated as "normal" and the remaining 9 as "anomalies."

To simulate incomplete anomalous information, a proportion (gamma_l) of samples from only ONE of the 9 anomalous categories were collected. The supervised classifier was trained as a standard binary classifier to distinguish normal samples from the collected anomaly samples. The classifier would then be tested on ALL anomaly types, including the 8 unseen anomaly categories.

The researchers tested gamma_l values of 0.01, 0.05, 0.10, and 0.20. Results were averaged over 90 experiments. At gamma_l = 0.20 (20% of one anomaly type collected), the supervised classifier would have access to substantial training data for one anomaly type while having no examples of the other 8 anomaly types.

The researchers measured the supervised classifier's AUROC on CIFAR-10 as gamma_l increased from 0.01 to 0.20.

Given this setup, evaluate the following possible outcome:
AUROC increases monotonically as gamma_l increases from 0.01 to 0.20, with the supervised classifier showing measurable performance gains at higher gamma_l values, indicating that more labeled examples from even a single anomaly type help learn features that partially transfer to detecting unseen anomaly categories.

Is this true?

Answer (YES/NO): YES